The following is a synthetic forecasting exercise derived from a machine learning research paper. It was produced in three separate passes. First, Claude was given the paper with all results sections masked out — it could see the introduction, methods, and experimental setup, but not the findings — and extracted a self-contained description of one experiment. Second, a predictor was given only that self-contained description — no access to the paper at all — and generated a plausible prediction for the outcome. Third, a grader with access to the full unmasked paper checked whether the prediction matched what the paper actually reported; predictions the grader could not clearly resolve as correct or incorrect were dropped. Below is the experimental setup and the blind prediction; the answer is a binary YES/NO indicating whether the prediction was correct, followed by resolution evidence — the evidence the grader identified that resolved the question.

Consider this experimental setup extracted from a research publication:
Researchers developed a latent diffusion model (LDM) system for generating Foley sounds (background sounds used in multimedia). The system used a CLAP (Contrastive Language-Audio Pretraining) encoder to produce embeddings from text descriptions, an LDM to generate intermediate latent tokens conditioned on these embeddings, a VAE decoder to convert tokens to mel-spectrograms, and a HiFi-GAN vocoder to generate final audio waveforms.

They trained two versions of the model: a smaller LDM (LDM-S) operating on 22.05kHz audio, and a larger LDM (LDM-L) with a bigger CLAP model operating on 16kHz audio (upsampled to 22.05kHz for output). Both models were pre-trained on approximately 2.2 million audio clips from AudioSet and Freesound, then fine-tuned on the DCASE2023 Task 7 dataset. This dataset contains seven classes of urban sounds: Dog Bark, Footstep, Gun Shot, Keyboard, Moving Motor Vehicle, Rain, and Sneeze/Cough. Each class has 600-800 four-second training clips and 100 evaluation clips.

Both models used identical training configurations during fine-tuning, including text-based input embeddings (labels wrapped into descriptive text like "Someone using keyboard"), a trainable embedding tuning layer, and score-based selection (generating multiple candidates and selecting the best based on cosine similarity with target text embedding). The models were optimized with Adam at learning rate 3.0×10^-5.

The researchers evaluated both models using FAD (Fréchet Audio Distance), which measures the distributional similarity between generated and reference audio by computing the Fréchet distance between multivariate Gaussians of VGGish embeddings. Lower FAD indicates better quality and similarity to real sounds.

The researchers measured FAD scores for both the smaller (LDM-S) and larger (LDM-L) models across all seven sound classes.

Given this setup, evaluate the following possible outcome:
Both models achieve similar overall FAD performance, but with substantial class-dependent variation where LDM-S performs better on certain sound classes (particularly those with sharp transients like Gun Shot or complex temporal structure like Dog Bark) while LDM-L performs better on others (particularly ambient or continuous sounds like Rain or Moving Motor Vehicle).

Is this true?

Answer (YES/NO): YES